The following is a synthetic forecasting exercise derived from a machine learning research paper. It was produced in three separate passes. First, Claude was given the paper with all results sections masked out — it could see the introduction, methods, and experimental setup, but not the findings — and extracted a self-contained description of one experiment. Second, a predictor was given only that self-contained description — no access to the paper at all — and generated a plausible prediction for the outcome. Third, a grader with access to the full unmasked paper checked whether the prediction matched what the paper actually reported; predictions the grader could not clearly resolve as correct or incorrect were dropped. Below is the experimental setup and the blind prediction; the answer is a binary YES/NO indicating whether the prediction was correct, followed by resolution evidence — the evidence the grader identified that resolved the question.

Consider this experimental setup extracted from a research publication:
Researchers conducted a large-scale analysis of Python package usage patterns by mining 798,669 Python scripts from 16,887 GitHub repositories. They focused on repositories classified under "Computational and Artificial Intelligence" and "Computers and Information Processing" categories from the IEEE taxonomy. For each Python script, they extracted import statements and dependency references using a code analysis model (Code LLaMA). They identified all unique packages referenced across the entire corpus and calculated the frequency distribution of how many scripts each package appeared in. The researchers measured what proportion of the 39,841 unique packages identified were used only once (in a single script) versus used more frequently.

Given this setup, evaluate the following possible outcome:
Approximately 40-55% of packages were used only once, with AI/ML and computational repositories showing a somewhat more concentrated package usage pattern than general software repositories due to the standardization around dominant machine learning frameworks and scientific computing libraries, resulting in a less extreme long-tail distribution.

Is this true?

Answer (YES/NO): YES